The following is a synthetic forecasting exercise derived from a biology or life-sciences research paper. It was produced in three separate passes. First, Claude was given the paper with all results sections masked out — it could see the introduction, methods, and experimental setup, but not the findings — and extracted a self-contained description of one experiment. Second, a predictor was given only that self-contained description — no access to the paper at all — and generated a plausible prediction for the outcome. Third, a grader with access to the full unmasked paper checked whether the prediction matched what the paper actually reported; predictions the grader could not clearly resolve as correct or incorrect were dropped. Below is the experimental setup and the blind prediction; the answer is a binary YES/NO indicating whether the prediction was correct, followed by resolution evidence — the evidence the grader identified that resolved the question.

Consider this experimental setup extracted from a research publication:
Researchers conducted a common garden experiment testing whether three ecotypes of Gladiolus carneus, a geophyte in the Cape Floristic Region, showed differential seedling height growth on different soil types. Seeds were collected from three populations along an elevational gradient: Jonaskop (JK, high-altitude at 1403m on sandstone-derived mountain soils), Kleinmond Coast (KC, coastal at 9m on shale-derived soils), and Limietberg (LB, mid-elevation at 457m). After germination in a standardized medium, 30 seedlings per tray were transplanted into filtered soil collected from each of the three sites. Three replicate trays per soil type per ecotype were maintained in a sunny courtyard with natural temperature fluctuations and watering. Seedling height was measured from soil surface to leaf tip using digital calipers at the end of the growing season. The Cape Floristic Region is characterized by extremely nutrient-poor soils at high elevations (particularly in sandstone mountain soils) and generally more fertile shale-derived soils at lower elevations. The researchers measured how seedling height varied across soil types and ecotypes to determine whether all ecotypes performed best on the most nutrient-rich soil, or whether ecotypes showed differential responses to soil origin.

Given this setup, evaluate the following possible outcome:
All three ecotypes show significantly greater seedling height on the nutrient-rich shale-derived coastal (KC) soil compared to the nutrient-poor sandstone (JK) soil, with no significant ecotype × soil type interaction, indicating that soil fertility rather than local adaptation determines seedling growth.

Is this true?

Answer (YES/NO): NO